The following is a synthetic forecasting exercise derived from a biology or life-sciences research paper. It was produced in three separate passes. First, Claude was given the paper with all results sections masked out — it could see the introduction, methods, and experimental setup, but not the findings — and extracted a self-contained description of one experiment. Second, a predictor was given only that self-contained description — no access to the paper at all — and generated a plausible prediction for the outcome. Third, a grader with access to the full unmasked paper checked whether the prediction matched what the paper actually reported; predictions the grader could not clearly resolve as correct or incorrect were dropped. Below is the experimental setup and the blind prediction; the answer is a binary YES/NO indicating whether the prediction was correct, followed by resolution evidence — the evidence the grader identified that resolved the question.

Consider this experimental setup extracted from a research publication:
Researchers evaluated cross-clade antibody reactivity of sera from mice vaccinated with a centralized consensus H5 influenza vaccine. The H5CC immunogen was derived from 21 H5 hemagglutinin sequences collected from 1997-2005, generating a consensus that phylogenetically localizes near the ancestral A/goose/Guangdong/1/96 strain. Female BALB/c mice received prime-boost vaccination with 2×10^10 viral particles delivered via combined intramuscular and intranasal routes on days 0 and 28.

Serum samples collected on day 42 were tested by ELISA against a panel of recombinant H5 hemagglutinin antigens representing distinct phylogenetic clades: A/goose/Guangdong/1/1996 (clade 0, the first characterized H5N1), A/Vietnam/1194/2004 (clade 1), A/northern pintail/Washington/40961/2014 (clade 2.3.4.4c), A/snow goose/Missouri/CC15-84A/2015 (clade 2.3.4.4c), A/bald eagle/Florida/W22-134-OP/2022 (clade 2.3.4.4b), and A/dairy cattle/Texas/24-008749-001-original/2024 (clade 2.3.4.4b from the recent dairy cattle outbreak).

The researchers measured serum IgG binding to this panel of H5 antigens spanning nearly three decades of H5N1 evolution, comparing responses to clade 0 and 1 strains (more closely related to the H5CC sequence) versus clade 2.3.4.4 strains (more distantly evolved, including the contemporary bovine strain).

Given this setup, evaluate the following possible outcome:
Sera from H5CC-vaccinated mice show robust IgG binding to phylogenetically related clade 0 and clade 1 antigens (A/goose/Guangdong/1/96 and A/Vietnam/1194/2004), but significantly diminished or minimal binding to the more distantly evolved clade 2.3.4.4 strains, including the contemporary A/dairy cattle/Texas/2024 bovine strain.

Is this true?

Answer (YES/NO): NO